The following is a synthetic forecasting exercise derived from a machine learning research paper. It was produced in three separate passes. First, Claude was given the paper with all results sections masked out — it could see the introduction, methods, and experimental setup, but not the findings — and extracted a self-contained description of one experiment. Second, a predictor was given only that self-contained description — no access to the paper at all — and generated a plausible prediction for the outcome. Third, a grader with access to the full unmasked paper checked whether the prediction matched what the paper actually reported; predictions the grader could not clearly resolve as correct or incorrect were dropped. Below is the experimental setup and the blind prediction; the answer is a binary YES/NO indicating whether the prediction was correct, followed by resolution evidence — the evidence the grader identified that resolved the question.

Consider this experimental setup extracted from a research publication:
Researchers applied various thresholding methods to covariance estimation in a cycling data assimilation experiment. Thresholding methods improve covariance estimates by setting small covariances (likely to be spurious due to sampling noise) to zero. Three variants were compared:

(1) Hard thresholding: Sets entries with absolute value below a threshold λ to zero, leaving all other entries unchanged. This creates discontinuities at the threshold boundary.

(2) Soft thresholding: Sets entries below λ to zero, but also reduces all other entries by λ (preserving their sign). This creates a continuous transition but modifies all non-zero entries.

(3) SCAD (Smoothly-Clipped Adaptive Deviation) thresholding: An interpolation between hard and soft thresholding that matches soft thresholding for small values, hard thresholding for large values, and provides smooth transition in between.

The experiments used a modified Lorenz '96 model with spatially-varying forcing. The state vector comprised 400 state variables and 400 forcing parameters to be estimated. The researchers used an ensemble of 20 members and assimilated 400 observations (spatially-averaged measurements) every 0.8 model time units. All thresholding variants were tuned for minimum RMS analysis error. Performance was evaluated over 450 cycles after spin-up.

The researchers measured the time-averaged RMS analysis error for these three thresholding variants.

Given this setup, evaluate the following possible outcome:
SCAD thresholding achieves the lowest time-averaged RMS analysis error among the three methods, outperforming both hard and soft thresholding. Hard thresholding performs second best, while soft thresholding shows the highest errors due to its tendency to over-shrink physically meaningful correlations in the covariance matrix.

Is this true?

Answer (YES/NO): NO